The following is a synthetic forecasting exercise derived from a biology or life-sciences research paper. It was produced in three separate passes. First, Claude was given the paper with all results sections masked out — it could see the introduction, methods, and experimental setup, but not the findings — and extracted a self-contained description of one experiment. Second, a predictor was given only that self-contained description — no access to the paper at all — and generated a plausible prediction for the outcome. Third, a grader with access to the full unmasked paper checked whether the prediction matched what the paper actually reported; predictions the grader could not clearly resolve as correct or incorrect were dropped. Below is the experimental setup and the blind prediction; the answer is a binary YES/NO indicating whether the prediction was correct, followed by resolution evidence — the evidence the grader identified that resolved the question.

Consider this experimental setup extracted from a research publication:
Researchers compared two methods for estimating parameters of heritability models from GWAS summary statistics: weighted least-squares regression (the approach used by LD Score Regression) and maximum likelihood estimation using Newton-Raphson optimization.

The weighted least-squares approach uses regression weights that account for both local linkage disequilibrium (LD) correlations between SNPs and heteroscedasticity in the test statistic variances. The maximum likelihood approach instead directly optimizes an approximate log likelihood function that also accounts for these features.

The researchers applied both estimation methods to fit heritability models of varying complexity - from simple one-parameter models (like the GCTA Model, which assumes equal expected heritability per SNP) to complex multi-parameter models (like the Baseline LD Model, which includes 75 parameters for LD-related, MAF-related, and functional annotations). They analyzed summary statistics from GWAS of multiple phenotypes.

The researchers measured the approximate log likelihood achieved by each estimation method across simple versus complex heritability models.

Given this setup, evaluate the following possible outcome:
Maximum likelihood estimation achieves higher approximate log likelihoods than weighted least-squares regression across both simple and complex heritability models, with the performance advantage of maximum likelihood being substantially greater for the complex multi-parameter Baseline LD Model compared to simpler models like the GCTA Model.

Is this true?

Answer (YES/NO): NO